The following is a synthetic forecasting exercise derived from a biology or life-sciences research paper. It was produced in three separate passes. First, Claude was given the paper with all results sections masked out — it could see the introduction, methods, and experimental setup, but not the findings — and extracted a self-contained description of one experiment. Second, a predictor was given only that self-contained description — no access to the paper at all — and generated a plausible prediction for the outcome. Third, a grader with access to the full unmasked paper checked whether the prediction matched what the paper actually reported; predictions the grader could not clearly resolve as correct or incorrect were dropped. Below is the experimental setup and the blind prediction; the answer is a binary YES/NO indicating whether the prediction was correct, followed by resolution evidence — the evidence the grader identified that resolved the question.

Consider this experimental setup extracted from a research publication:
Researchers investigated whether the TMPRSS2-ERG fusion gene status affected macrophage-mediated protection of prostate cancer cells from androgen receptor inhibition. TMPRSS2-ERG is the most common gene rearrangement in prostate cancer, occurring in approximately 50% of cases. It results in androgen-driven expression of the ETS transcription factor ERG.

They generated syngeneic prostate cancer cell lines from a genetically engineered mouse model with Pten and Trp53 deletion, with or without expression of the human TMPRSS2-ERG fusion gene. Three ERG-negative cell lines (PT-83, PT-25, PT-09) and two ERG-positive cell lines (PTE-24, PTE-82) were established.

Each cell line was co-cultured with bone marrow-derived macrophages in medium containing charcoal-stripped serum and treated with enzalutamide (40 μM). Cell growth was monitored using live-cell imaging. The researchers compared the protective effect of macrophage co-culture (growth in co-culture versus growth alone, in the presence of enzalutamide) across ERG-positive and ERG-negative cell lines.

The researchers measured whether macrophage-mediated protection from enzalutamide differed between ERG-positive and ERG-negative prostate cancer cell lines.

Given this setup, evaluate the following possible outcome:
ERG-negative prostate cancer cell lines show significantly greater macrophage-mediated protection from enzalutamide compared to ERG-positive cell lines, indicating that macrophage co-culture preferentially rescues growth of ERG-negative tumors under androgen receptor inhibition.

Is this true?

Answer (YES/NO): NO